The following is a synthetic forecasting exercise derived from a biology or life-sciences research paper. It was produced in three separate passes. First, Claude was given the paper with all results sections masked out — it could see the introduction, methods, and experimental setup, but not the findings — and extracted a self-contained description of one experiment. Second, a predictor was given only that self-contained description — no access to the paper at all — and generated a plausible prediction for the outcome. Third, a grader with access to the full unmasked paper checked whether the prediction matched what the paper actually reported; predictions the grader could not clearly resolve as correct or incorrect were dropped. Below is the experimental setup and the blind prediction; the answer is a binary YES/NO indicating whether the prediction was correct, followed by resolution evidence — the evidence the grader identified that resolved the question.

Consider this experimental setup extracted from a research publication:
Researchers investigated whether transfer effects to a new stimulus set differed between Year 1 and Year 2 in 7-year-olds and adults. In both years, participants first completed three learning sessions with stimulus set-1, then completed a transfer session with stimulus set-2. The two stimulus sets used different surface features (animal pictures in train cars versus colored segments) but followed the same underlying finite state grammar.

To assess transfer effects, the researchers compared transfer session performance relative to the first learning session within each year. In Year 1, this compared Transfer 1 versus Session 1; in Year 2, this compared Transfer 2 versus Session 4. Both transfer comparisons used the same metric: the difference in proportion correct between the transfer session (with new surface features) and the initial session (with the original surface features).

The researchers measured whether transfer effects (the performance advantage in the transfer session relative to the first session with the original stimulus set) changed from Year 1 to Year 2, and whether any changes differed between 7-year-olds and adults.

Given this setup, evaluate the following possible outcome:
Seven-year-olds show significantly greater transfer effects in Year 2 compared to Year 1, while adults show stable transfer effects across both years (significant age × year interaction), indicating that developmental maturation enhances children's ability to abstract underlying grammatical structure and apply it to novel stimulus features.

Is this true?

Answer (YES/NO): NO